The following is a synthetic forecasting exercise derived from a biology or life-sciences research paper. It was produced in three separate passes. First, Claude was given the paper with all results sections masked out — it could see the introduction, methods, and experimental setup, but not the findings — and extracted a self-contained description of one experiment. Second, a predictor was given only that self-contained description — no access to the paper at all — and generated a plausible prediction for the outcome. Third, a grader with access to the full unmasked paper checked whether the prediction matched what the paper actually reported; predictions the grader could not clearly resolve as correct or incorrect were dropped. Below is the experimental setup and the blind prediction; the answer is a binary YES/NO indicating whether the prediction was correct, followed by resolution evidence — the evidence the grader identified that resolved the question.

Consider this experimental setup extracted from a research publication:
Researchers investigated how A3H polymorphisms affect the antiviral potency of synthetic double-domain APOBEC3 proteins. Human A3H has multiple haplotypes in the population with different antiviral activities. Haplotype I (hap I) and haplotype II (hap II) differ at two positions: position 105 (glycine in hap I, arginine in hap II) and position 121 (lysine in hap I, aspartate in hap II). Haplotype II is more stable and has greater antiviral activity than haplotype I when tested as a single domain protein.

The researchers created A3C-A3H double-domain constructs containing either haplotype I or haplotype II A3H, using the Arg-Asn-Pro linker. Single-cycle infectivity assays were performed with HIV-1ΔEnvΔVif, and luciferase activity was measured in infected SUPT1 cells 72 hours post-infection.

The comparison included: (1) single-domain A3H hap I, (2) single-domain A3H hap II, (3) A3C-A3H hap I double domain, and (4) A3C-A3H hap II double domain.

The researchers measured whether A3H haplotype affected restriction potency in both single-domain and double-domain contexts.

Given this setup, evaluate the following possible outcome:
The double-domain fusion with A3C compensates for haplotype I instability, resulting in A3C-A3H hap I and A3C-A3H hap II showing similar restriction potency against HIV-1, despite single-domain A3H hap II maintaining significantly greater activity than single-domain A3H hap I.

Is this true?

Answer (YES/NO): NO